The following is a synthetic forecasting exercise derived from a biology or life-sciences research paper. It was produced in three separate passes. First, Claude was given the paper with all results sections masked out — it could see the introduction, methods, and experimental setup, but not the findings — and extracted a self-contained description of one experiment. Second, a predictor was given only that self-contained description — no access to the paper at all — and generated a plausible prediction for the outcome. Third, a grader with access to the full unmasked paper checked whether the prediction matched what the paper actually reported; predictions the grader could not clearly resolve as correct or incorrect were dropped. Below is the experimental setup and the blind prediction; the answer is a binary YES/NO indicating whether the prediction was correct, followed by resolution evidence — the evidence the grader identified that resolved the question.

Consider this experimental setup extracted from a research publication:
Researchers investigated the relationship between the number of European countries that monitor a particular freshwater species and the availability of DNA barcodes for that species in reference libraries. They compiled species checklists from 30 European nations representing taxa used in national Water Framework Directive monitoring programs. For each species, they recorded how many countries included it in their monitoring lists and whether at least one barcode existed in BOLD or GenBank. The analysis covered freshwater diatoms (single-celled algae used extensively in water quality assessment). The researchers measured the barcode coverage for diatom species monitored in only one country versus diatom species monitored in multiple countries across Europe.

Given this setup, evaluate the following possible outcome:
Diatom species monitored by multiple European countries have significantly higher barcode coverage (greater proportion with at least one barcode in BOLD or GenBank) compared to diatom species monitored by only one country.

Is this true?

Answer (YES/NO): YES